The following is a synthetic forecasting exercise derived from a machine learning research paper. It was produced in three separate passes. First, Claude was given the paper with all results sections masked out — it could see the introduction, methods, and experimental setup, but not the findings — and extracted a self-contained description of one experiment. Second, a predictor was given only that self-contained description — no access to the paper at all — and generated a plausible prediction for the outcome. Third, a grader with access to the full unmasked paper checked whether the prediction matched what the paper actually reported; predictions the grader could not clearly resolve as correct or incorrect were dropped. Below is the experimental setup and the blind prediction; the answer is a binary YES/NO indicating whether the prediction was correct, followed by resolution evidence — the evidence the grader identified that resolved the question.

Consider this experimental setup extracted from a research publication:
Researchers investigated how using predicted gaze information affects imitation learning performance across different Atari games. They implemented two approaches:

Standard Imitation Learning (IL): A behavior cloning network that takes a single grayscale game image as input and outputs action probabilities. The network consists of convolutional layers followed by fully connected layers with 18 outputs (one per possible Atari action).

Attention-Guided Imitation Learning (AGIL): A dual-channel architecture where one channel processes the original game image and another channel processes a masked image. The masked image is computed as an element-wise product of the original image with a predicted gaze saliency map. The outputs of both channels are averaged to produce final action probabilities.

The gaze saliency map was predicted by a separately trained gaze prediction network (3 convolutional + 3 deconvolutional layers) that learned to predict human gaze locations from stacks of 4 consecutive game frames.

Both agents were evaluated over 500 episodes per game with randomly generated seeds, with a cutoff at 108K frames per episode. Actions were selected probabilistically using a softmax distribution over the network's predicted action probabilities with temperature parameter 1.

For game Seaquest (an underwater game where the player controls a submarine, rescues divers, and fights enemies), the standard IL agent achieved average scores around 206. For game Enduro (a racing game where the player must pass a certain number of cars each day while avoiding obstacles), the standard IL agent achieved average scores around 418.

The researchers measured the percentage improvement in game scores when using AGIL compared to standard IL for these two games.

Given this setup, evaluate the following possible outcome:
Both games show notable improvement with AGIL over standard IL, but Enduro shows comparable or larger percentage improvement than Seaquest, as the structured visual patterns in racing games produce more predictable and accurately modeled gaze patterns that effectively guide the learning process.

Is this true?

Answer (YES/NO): NO